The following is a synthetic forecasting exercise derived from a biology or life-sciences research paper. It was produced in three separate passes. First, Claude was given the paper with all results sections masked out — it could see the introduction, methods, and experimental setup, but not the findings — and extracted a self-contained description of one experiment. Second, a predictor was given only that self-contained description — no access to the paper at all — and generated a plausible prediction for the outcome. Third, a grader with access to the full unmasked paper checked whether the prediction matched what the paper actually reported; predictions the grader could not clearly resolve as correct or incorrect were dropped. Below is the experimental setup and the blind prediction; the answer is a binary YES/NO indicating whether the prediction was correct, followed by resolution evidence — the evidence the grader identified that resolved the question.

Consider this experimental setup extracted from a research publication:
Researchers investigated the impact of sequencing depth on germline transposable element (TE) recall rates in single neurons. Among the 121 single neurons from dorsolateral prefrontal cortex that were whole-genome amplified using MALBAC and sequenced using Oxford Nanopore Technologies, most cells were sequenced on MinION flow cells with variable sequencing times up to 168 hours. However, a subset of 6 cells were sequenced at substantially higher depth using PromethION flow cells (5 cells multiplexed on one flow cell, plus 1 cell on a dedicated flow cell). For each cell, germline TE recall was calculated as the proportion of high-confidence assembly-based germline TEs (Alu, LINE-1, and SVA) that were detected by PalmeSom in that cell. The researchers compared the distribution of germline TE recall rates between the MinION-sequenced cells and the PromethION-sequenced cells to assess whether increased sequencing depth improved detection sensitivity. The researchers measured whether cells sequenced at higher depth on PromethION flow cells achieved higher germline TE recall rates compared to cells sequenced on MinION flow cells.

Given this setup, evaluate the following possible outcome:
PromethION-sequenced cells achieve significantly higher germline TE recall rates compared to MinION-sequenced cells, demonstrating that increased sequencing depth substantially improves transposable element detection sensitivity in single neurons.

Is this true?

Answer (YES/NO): YES